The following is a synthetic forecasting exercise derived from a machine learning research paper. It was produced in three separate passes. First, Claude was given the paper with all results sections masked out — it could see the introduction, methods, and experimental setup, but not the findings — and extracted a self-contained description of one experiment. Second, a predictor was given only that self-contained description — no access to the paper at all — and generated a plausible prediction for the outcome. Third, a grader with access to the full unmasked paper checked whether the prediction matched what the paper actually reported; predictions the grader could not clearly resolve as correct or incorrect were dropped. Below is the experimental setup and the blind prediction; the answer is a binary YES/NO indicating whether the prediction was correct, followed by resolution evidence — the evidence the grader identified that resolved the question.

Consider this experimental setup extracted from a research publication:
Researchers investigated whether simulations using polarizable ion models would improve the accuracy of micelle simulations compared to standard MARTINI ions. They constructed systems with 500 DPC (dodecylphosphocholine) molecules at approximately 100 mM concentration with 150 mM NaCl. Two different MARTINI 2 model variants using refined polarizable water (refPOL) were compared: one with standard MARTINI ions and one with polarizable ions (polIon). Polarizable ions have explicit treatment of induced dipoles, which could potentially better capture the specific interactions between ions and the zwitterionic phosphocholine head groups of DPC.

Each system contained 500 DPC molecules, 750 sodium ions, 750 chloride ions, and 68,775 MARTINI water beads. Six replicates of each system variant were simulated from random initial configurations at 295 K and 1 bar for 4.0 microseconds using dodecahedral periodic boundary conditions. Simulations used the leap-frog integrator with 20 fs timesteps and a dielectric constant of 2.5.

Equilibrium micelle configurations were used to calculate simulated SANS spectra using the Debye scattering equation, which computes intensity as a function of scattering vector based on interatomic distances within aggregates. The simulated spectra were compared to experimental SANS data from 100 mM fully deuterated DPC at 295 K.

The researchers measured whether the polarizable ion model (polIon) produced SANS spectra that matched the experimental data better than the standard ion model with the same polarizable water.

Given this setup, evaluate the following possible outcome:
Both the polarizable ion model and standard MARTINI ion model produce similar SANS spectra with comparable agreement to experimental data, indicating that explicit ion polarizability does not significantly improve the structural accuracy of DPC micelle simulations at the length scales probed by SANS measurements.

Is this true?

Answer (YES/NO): YES